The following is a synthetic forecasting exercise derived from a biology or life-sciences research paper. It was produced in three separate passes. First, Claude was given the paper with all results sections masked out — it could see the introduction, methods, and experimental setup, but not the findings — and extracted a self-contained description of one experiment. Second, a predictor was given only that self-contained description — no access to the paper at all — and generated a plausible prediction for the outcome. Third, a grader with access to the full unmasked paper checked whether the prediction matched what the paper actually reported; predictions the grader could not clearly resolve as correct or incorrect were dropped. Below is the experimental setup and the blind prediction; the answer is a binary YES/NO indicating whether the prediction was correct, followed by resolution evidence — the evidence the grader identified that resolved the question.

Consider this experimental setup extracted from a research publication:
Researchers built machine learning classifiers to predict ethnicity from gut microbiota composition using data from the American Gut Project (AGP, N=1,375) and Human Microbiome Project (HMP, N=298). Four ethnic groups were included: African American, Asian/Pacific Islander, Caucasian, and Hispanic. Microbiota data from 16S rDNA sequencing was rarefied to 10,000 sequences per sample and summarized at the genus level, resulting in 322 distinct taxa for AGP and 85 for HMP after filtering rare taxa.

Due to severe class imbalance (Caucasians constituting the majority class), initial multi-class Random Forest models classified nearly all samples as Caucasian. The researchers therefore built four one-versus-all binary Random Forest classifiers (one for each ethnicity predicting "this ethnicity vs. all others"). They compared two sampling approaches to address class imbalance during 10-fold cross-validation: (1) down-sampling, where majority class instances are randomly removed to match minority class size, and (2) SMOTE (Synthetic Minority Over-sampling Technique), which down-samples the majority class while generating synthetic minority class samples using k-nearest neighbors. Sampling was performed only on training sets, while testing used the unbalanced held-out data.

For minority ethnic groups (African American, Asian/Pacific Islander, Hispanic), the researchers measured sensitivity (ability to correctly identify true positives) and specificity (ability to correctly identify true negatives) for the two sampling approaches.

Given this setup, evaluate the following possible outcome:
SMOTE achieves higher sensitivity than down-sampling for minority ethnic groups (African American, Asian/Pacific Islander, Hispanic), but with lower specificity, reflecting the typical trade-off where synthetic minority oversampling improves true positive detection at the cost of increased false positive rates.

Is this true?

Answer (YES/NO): NO